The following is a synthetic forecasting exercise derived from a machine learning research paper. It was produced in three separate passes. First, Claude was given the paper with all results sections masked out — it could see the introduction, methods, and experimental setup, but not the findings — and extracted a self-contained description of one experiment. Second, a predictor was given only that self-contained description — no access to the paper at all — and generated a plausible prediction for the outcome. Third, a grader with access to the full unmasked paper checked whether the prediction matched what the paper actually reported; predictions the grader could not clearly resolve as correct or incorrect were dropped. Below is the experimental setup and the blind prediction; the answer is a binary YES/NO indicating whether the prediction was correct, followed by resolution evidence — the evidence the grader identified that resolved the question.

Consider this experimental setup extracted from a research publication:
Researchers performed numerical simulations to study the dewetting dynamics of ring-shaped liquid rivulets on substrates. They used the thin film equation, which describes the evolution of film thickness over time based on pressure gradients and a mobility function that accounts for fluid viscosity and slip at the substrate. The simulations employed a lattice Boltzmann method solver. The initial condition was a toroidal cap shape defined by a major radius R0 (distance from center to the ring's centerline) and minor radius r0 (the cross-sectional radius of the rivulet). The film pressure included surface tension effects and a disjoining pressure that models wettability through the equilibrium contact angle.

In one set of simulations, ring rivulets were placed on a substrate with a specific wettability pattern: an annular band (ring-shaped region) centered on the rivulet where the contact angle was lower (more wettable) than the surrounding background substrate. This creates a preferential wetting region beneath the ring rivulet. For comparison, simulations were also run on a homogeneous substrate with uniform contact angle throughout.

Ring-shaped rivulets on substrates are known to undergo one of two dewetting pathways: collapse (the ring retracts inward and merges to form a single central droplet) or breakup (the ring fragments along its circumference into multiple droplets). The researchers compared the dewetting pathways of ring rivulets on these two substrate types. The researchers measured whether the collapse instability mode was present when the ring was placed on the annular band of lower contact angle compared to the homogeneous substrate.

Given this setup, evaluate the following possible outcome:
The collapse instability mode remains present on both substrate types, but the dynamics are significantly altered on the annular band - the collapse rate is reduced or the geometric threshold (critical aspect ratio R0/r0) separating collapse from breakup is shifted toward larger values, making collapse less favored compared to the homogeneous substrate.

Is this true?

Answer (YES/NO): NO